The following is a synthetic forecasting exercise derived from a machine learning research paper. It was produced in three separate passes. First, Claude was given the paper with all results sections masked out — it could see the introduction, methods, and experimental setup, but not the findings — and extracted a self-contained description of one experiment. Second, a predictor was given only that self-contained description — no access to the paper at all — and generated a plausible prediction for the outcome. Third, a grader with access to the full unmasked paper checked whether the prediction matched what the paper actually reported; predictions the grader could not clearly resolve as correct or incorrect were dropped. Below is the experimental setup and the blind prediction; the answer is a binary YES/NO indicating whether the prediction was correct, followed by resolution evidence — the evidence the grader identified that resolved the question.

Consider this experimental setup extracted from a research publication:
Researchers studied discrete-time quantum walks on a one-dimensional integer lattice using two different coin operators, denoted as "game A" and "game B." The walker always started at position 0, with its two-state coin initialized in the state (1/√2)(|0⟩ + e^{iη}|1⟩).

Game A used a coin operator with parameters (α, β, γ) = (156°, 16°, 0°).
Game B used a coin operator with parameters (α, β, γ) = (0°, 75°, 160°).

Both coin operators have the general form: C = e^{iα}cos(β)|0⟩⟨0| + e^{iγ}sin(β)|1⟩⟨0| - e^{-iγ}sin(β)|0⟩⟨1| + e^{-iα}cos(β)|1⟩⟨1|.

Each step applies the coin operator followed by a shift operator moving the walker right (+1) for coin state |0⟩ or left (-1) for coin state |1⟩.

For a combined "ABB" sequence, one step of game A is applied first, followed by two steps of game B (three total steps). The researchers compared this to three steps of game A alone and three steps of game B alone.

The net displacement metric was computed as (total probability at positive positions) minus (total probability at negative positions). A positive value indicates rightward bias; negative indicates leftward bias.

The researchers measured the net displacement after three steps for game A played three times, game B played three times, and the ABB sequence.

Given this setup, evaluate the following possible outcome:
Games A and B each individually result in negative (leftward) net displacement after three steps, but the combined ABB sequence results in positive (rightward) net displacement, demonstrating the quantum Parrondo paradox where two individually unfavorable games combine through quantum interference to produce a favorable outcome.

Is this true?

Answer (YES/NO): YES